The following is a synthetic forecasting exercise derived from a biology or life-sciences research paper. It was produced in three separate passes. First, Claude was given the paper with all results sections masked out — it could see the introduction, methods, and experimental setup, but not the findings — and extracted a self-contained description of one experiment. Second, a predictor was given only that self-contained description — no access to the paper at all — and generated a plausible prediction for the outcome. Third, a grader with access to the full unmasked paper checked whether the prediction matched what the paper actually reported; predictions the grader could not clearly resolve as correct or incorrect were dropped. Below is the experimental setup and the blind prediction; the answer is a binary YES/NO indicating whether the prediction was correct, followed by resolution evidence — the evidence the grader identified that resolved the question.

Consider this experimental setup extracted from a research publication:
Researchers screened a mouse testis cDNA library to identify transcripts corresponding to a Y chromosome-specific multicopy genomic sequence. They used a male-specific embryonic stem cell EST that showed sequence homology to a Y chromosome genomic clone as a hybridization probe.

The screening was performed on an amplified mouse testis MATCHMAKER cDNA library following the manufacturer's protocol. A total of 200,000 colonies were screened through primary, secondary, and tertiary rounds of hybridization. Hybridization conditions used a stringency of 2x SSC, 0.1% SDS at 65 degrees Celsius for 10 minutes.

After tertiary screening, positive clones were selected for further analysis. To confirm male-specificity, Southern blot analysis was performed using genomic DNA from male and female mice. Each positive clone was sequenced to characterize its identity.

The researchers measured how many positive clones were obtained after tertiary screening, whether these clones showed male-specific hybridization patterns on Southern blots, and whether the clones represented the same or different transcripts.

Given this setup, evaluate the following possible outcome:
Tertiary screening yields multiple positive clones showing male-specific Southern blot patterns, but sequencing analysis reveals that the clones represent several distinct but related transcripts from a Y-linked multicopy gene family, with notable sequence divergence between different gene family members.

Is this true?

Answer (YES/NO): NO